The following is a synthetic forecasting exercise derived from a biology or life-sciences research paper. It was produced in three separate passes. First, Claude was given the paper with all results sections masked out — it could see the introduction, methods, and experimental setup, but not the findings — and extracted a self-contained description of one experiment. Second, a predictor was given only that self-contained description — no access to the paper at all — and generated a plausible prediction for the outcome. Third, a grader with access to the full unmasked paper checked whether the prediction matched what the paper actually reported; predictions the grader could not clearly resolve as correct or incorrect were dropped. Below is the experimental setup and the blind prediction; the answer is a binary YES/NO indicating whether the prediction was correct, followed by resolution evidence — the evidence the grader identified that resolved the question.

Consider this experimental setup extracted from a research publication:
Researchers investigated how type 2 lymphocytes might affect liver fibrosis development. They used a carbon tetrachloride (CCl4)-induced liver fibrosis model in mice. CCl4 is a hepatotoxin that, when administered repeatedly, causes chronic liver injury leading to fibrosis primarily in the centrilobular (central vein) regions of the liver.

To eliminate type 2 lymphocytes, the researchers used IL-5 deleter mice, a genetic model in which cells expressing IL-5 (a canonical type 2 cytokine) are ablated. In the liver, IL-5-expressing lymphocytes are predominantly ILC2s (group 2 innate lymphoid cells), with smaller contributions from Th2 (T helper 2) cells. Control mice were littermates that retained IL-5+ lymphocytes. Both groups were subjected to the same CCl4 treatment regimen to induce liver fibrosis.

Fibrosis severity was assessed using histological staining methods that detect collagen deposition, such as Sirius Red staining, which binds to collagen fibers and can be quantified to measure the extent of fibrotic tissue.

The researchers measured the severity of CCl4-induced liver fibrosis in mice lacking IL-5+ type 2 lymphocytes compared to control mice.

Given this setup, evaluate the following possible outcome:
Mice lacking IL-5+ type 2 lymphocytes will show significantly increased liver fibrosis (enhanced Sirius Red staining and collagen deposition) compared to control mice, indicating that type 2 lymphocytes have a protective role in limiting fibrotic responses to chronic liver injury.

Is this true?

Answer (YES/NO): YES